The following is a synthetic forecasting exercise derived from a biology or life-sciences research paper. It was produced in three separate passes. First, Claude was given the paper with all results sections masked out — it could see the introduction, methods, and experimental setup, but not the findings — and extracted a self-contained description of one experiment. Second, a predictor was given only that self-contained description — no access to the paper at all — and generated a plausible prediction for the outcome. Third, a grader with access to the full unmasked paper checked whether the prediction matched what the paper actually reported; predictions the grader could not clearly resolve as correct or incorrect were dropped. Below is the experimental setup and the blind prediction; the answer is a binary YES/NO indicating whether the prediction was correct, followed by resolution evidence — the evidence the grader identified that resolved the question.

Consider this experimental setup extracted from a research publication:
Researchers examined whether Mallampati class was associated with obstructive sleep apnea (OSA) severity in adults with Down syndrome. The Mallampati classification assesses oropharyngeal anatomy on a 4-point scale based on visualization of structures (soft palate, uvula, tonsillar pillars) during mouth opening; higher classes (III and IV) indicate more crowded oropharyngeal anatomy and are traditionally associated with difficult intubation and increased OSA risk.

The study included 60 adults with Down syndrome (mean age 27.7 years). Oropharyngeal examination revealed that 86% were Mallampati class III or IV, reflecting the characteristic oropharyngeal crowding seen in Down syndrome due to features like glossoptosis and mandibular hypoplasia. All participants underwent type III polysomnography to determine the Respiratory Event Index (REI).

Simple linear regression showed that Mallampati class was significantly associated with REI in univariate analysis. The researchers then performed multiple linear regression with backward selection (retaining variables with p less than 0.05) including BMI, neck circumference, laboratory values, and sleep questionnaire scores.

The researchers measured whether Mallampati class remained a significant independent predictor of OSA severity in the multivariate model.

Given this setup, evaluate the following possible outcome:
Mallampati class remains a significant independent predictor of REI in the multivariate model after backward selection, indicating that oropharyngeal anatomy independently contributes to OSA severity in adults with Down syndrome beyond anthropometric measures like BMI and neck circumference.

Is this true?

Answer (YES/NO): NO